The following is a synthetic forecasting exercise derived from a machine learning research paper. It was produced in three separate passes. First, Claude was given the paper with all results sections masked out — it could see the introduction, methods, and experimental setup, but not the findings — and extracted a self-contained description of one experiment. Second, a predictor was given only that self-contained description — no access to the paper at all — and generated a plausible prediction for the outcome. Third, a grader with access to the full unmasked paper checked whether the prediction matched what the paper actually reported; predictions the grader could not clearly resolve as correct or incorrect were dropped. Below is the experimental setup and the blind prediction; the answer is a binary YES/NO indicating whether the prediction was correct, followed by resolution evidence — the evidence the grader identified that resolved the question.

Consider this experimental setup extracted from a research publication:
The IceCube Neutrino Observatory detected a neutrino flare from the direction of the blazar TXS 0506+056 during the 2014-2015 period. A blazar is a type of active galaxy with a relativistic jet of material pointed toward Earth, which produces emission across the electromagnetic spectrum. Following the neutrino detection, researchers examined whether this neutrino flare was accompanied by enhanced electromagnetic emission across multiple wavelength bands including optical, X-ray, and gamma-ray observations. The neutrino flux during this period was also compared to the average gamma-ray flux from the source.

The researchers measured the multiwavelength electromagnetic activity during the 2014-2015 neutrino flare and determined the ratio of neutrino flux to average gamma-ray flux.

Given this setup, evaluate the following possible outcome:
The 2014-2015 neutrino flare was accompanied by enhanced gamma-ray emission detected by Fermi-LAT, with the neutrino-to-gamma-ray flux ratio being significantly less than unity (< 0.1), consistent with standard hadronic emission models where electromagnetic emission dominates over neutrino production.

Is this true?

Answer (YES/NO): NO